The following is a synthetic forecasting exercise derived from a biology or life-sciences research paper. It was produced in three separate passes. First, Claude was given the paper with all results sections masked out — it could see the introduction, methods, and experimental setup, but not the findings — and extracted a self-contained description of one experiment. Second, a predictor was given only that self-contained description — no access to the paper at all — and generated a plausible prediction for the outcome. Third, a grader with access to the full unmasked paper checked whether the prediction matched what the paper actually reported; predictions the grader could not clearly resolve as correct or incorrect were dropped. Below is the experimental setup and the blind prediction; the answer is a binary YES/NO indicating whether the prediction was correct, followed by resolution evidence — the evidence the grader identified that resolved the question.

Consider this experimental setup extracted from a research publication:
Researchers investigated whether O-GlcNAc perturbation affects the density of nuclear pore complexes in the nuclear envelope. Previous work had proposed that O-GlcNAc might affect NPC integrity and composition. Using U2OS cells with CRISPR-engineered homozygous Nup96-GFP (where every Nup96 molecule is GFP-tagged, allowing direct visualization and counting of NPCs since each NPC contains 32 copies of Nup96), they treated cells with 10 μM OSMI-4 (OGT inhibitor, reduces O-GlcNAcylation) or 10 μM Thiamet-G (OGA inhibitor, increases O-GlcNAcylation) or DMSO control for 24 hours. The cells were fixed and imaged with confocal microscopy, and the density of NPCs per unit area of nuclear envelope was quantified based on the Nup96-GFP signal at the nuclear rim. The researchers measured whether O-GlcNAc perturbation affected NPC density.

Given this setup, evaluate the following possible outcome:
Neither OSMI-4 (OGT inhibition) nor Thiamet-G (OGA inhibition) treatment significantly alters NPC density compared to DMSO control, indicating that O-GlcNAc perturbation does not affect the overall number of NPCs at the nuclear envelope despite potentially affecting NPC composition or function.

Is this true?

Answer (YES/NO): YES